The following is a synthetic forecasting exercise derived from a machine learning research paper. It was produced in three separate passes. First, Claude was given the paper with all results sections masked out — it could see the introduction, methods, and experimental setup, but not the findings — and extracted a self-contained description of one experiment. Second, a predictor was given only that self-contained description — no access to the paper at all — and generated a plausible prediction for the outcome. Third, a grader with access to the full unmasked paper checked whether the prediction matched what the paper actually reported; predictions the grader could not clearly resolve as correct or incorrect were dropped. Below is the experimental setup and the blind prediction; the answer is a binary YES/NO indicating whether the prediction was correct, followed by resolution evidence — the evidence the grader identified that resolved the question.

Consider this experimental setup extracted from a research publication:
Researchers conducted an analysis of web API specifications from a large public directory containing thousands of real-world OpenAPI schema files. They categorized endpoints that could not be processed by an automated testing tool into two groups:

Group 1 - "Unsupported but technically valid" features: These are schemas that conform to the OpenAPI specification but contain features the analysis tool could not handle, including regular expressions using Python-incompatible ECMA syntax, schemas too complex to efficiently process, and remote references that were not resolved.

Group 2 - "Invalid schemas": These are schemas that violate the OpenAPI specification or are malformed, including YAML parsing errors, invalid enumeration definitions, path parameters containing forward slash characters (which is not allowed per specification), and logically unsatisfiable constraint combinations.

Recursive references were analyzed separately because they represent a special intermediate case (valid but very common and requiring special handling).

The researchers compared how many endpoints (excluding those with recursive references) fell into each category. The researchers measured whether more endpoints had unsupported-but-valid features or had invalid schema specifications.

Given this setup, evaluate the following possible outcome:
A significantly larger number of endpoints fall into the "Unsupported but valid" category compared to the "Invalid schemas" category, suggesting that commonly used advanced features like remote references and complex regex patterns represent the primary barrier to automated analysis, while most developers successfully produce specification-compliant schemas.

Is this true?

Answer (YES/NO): NO